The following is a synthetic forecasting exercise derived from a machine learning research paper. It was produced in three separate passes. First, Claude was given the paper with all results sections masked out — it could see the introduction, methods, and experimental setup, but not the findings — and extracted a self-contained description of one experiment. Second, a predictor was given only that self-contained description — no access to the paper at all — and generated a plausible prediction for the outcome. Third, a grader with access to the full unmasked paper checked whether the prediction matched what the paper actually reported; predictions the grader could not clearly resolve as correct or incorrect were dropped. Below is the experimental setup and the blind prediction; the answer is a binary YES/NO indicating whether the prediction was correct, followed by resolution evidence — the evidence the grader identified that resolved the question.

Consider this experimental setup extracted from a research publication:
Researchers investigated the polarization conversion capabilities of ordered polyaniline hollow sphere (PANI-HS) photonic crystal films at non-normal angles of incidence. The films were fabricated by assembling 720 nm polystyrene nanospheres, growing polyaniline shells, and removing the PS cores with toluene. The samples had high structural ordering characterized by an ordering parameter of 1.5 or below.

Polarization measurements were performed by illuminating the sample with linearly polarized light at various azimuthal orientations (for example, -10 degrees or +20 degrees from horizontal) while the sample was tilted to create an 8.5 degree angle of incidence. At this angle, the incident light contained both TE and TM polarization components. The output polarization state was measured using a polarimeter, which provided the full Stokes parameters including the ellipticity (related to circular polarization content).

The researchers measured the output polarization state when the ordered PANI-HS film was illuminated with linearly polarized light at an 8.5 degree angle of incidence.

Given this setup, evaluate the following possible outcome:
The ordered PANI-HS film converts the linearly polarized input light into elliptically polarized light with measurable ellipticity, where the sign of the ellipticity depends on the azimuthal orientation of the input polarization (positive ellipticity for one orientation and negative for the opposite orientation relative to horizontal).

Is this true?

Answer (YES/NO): YES